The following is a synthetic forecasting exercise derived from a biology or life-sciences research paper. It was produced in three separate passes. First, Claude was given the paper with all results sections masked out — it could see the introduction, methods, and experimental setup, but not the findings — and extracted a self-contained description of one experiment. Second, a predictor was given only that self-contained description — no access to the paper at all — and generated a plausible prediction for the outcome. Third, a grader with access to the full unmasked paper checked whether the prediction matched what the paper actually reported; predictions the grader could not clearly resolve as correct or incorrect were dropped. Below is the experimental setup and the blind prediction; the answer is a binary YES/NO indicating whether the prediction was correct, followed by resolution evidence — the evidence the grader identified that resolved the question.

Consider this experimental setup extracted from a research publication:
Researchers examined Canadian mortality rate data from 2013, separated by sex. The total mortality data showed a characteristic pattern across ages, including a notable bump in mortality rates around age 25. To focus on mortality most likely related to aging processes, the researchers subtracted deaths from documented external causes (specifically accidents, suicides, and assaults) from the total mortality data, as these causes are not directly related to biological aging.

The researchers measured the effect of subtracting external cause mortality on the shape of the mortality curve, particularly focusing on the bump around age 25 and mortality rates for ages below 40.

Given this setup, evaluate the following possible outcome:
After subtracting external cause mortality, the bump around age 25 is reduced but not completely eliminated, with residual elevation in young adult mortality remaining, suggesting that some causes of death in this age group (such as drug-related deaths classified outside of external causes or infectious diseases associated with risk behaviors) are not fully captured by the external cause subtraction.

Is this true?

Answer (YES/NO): NO